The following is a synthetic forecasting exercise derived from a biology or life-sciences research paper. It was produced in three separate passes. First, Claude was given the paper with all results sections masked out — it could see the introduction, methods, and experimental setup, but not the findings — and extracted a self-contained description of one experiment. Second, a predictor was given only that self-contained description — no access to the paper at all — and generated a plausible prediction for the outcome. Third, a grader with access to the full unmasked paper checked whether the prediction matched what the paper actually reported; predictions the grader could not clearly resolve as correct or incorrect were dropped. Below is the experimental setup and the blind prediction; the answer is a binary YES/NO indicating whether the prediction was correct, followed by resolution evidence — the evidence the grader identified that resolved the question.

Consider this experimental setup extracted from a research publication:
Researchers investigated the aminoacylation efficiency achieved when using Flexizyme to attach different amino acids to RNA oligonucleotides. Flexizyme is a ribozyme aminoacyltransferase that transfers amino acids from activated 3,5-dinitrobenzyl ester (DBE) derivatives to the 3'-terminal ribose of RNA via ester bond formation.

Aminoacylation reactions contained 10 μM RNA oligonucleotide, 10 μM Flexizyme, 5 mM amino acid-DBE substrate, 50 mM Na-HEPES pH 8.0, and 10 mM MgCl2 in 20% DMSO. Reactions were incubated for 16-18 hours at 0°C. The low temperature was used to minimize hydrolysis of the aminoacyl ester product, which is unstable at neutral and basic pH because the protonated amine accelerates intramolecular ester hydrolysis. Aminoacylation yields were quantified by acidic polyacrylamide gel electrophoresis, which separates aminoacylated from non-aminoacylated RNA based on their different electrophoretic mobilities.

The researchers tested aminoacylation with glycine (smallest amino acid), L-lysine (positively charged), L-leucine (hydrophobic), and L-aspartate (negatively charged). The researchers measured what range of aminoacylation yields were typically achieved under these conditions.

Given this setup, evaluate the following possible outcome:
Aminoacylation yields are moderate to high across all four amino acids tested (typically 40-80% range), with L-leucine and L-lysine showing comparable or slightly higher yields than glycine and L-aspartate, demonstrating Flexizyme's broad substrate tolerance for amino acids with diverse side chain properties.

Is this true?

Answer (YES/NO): NO